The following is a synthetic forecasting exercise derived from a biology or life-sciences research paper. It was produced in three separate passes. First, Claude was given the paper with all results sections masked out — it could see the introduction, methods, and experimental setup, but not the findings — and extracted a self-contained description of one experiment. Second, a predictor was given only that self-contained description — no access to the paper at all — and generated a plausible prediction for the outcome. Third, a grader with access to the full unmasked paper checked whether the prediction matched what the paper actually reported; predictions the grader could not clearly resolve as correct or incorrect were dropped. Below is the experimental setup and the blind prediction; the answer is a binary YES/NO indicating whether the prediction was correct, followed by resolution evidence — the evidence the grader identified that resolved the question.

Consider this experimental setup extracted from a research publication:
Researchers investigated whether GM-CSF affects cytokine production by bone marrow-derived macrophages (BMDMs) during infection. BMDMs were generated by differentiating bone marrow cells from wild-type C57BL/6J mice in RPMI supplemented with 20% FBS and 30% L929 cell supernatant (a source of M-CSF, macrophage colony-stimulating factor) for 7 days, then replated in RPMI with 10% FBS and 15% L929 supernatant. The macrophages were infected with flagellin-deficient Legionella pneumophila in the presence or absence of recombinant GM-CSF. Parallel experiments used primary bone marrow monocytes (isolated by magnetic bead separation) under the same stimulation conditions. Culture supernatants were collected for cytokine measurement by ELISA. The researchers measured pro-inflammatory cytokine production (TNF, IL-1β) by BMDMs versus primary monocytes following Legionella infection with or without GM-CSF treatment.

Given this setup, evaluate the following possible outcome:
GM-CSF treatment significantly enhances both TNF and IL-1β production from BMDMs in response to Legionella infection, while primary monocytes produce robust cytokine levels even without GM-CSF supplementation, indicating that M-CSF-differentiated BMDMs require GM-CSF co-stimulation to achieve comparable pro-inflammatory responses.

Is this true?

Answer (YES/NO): NO